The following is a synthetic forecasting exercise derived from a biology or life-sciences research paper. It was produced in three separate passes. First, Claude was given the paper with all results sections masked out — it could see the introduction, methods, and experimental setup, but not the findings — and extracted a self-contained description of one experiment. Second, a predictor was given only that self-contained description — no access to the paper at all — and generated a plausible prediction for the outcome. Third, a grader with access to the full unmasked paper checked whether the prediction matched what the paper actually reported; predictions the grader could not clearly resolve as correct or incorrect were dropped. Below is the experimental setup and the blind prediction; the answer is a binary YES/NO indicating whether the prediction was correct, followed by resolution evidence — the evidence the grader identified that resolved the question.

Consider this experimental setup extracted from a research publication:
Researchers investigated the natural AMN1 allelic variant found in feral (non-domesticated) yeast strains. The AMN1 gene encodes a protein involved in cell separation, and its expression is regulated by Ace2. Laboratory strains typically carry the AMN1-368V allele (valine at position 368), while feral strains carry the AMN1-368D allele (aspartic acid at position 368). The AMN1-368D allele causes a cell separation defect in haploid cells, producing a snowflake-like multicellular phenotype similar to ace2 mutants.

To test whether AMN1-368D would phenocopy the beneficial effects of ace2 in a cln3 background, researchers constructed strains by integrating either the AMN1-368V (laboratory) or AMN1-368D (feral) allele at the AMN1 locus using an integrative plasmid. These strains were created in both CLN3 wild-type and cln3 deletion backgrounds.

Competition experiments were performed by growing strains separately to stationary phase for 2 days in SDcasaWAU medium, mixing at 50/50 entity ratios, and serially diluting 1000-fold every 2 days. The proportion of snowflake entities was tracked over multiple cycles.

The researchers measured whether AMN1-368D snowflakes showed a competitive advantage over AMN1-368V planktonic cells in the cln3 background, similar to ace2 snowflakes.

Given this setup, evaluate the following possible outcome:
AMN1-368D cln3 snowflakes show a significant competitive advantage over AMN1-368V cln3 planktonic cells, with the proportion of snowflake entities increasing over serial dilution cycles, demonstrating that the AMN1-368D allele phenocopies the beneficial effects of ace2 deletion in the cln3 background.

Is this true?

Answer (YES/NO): YES